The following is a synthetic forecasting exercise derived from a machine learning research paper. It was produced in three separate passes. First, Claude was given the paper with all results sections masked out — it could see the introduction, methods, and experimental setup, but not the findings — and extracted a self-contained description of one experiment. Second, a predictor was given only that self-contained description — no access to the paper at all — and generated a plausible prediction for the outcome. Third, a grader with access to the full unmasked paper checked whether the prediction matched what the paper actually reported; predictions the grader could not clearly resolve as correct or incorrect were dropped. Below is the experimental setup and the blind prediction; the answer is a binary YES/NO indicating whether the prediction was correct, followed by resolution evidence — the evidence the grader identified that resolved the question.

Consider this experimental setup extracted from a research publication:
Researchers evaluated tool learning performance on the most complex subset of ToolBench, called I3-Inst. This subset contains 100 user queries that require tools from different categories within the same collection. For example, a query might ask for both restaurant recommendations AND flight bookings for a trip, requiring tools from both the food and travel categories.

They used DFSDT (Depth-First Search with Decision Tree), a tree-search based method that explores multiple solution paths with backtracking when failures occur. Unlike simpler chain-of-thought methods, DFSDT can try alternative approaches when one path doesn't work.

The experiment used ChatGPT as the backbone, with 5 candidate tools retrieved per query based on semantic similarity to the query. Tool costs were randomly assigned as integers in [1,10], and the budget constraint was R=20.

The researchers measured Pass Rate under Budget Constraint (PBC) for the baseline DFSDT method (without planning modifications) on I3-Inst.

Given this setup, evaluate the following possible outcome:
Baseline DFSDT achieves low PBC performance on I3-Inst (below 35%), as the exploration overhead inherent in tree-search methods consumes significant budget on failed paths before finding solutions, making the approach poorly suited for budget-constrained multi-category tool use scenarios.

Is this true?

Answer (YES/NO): YES